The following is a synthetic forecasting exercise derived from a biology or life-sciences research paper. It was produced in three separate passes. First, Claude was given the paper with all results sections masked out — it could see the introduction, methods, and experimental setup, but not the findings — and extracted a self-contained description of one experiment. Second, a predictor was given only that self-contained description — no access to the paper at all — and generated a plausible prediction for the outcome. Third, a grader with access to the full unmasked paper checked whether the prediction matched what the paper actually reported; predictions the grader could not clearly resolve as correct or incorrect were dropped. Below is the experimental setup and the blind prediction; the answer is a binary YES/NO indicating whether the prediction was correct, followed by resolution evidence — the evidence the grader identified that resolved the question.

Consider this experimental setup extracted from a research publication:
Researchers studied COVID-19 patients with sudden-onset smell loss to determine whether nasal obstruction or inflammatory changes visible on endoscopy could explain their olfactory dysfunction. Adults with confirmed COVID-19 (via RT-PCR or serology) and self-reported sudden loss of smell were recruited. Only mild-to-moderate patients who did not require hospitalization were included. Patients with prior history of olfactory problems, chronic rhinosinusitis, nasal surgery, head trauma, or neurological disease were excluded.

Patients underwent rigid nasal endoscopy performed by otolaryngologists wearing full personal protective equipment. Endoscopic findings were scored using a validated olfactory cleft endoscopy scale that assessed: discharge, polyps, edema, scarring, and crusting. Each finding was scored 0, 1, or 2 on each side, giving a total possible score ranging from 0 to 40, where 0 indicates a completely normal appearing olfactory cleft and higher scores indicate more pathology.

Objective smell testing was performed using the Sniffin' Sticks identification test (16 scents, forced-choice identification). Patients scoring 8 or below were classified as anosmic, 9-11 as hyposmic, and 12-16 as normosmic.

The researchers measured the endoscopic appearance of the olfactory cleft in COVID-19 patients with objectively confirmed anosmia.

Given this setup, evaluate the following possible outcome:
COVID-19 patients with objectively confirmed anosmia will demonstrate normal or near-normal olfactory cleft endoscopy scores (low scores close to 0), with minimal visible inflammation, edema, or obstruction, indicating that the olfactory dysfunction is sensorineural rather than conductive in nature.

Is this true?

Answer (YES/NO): YES